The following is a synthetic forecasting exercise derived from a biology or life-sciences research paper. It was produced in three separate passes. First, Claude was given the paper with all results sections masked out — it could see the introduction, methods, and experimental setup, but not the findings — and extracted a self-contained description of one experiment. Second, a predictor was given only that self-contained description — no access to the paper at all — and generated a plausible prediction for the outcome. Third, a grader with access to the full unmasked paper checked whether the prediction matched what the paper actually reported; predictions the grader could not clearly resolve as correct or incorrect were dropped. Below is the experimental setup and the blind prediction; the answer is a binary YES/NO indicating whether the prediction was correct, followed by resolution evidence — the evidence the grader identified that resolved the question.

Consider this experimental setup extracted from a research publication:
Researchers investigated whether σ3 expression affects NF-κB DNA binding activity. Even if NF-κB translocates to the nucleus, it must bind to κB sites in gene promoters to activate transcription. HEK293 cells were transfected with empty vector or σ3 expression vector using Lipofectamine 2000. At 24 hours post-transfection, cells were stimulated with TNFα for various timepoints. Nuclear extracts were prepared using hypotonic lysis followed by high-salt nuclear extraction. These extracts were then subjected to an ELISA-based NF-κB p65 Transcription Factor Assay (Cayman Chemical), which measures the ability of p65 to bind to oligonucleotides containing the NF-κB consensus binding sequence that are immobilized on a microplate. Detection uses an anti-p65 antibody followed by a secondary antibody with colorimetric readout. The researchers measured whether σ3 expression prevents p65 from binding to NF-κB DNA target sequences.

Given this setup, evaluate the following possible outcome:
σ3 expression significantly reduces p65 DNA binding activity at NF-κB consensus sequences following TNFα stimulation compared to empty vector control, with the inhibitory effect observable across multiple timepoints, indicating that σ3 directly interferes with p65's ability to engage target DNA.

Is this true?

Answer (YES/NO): NO